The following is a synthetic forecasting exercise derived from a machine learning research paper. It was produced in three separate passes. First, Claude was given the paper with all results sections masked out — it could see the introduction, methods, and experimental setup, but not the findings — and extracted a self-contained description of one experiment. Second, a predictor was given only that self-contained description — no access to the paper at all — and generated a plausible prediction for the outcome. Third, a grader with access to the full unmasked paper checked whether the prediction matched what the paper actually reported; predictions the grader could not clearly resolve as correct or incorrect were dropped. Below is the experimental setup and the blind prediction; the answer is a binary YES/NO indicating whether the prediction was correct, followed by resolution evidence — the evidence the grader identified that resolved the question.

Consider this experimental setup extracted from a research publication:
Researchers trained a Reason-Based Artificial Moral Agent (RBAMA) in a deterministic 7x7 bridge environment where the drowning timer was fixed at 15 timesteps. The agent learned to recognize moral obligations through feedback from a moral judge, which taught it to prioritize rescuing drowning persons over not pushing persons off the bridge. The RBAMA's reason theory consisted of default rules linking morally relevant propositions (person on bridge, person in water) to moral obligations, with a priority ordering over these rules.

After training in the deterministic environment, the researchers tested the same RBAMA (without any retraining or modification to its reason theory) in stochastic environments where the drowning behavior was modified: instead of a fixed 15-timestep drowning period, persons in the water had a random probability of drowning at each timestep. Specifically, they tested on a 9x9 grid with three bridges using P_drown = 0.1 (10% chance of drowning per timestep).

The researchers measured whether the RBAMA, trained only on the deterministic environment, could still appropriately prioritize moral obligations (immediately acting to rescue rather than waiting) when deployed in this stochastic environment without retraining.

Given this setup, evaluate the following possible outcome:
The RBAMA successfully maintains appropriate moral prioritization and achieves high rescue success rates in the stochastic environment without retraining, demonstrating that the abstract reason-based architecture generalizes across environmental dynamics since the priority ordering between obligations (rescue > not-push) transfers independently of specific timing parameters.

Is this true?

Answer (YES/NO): YES